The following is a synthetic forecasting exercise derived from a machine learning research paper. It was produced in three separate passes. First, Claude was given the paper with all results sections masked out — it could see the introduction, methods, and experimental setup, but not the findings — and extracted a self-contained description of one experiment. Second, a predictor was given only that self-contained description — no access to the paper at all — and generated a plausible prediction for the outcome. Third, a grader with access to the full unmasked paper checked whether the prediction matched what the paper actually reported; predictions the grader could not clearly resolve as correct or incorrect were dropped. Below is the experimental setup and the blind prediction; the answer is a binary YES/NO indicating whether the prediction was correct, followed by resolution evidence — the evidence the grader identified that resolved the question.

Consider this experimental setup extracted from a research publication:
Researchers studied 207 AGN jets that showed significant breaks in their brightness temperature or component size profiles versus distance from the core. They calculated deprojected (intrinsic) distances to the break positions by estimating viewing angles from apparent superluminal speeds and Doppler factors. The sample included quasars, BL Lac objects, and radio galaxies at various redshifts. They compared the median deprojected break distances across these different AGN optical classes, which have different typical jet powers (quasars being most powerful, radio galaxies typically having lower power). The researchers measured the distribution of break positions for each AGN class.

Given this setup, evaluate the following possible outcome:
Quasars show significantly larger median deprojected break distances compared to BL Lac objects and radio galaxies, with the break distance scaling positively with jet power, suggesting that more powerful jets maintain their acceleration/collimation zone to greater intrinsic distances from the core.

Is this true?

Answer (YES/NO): YES